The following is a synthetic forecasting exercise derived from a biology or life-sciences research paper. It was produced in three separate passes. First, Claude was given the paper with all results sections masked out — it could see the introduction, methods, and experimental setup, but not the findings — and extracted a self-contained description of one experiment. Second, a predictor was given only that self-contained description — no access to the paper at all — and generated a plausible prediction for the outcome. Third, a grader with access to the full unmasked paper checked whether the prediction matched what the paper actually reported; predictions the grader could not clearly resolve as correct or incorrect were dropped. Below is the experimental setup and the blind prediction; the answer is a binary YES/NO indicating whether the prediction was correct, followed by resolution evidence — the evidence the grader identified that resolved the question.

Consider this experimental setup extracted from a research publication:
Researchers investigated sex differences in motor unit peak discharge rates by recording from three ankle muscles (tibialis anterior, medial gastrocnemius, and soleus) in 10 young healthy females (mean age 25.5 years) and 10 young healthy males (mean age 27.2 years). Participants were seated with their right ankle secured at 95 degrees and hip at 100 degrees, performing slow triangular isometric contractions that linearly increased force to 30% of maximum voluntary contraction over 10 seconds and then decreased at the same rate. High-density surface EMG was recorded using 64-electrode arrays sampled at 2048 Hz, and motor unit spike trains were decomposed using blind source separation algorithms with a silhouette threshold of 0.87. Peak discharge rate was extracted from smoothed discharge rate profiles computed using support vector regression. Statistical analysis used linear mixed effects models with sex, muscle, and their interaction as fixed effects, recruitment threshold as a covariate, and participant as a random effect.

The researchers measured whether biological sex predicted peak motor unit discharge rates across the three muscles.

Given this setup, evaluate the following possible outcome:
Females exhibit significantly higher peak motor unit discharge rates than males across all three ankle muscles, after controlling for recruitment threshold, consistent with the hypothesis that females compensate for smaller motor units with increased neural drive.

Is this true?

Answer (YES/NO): NO